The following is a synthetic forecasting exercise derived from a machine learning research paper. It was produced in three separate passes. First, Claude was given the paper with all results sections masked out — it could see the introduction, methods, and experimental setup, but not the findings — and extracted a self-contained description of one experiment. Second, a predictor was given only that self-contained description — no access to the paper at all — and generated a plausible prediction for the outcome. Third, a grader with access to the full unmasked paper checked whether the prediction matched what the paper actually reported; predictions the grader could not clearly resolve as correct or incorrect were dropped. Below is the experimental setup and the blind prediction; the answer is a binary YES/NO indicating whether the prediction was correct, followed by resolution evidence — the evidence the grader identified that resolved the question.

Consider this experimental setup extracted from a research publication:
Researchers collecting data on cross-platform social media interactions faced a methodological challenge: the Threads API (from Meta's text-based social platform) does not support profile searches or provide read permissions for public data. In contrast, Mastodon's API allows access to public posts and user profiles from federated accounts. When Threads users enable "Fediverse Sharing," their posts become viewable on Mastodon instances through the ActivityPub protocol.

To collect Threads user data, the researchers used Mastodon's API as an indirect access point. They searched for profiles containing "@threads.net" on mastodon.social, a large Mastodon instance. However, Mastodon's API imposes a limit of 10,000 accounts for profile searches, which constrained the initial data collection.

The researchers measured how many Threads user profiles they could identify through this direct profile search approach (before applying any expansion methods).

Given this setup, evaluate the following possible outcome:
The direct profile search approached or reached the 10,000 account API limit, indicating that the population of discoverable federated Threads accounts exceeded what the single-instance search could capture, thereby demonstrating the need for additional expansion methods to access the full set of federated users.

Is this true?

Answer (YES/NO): YES